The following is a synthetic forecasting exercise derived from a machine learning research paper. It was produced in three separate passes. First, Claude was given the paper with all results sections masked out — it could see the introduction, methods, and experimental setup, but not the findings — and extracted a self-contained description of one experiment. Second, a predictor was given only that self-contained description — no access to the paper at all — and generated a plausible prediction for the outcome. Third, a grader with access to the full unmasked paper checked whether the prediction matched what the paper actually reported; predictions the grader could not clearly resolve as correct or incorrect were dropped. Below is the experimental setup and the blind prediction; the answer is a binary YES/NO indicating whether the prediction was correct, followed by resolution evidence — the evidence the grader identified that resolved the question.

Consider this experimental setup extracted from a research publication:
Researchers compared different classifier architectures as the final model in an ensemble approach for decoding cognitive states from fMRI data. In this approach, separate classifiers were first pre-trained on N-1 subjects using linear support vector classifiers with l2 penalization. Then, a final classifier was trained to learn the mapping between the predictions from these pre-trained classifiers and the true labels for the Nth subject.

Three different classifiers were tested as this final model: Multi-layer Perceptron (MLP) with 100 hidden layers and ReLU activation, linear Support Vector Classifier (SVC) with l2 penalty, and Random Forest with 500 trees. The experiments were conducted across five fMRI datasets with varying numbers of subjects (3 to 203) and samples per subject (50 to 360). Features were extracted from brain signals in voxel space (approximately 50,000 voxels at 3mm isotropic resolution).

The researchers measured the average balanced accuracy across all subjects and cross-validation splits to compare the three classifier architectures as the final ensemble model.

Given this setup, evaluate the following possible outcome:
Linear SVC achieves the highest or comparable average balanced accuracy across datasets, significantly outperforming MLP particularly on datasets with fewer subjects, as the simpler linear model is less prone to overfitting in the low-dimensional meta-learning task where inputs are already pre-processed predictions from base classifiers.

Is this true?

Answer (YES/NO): NO